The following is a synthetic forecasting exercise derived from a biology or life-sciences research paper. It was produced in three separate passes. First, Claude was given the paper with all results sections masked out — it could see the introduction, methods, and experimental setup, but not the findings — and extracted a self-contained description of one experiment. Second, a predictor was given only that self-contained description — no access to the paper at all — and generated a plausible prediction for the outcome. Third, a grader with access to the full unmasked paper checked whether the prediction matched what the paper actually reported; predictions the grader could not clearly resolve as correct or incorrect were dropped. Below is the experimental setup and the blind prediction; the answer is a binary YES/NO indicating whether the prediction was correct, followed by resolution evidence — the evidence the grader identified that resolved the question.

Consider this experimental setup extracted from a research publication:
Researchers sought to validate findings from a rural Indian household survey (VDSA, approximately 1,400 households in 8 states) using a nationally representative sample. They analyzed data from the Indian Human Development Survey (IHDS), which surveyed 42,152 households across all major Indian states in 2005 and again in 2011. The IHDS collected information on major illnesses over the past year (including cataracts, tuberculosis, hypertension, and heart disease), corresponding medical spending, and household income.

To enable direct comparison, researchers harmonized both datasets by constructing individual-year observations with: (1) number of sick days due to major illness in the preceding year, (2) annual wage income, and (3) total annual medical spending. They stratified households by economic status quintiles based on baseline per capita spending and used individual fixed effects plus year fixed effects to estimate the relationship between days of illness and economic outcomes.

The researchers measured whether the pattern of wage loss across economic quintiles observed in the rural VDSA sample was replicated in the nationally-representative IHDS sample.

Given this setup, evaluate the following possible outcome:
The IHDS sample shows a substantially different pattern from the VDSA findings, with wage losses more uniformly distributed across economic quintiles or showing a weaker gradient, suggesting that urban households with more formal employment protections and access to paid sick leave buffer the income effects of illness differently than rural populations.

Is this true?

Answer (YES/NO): NO